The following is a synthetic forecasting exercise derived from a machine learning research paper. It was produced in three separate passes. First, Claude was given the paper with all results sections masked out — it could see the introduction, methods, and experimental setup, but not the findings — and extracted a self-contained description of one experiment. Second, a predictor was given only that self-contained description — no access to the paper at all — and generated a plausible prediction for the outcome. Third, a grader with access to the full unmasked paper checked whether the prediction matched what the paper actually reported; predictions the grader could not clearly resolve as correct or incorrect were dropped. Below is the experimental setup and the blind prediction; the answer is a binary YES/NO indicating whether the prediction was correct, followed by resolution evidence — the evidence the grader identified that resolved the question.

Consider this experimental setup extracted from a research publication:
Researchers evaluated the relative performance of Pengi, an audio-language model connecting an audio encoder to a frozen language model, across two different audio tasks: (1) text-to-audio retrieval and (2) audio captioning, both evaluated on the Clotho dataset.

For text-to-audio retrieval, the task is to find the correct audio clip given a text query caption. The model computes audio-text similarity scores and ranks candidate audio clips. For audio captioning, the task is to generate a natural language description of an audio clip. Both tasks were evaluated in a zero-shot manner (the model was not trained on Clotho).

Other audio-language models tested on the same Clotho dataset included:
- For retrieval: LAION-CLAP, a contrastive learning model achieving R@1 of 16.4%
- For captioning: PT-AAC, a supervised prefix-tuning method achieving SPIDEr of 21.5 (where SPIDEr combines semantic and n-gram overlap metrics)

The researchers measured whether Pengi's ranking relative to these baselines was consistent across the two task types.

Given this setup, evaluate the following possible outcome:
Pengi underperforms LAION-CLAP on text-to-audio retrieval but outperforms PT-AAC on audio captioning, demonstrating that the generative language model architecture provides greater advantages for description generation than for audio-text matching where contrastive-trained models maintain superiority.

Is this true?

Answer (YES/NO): YES